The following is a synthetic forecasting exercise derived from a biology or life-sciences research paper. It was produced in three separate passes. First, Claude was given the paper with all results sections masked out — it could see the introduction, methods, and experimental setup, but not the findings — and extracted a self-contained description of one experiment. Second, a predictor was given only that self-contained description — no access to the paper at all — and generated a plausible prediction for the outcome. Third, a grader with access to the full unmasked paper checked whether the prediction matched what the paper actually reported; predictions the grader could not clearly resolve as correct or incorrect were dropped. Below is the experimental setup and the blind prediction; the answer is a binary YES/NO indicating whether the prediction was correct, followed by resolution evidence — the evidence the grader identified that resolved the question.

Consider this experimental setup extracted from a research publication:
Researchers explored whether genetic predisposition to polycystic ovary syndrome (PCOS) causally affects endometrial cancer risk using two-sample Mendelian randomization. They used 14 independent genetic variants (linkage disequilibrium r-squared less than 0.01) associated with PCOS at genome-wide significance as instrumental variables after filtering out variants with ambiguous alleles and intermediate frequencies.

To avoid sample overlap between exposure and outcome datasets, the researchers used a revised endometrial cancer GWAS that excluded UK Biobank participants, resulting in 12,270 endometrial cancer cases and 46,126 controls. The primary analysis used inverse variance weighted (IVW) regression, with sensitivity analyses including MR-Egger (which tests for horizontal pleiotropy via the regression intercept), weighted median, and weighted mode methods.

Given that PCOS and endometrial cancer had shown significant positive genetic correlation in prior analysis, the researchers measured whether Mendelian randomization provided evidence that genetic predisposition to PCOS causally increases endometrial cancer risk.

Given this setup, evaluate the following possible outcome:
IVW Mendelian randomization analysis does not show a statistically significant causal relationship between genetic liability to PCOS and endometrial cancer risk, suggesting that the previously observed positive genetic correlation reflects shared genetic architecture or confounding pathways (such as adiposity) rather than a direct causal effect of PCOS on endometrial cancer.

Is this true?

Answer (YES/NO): YES